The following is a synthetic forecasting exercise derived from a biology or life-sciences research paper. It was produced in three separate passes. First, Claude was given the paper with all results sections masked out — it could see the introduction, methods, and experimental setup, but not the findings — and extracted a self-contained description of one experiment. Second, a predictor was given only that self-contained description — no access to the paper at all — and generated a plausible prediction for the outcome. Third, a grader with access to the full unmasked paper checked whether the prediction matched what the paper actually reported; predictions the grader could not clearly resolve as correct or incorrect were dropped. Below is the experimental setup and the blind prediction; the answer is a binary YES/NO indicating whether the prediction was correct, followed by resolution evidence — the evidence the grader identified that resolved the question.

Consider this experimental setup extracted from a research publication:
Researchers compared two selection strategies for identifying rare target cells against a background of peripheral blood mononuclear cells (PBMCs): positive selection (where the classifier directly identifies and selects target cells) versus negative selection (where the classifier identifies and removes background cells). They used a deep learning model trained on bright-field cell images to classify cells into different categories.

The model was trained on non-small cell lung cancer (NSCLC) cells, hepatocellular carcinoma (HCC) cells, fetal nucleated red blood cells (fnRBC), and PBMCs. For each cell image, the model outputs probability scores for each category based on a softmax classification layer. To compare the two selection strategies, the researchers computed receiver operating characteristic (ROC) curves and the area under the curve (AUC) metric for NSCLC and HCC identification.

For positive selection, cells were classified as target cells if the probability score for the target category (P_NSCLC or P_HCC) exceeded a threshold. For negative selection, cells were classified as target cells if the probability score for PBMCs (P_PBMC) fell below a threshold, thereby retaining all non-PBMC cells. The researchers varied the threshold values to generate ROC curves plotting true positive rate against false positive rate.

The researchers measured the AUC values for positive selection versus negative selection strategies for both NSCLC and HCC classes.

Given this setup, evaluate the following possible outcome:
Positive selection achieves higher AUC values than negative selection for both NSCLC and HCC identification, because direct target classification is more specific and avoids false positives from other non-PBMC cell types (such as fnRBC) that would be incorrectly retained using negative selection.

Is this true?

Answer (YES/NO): NO